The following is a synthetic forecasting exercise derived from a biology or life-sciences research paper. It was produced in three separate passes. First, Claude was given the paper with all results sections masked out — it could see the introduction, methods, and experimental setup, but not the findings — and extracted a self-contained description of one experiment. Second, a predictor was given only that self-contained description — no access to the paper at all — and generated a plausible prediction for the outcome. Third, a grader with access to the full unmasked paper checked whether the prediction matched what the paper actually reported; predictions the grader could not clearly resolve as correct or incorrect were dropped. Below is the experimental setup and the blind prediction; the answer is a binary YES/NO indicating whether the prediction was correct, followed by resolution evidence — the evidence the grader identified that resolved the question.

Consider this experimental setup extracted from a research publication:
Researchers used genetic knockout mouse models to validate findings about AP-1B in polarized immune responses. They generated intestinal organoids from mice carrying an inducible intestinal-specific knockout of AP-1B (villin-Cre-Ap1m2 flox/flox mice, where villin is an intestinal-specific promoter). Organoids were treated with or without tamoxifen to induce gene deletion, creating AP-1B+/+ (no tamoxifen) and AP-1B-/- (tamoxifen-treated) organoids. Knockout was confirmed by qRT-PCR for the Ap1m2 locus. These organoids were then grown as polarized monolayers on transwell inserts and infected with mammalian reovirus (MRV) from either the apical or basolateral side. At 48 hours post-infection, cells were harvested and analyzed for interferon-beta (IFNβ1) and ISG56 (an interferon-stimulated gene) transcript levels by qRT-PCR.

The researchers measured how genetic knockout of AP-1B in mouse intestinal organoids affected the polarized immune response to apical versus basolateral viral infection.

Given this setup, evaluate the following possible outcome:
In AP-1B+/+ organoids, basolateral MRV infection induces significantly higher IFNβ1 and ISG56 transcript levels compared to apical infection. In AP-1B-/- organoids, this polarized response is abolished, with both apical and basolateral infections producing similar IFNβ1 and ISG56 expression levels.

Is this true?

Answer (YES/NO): NO